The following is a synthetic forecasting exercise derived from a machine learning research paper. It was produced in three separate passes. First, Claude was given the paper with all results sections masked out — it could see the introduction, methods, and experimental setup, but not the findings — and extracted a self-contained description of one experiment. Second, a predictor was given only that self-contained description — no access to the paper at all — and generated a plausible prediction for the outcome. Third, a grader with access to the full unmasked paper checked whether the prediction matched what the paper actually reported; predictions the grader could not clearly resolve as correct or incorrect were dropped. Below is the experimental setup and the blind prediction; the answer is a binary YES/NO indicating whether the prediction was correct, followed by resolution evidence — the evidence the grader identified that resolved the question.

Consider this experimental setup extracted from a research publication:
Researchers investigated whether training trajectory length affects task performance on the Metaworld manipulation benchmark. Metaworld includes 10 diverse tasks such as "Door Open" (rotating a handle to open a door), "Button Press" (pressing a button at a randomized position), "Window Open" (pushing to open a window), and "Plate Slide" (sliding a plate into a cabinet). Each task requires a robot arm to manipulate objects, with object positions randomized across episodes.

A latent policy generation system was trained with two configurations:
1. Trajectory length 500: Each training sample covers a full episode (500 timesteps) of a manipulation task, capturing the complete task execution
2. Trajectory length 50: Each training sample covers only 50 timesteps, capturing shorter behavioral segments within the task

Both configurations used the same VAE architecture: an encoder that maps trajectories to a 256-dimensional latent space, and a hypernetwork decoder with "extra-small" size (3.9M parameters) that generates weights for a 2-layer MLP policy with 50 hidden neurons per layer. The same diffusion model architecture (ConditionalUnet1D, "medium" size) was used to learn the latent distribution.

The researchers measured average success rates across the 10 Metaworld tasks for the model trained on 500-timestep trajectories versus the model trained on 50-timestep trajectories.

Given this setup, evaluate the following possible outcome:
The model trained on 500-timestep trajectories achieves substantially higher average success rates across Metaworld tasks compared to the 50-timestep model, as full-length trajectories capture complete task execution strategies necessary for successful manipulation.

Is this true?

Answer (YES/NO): YES